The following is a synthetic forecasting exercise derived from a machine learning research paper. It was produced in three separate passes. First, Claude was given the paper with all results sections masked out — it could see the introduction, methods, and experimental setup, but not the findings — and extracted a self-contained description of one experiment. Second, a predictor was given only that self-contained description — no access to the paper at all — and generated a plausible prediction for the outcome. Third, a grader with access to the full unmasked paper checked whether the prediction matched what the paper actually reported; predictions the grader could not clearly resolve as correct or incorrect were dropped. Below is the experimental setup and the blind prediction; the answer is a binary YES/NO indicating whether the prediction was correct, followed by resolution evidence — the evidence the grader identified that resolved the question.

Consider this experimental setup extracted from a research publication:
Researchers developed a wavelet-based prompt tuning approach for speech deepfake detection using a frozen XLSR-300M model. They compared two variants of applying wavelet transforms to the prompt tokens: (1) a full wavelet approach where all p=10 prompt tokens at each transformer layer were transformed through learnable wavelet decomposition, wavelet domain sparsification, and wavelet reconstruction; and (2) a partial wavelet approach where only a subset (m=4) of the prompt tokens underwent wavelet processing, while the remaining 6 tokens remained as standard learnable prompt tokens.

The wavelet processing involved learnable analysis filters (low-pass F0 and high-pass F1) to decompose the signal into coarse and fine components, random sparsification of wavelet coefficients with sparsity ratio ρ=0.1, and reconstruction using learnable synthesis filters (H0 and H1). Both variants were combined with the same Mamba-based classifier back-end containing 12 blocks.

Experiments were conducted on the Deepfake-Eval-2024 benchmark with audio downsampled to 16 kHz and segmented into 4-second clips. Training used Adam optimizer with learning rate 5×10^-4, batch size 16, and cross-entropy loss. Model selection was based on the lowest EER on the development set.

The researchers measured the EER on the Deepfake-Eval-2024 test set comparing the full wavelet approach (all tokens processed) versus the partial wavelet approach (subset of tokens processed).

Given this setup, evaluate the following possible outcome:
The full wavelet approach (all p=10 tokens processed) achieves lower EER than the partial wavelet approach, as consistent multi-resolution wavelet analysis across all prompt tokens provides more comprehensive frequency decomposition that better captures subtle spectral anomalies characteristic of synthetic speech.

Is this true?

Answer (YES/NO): NO